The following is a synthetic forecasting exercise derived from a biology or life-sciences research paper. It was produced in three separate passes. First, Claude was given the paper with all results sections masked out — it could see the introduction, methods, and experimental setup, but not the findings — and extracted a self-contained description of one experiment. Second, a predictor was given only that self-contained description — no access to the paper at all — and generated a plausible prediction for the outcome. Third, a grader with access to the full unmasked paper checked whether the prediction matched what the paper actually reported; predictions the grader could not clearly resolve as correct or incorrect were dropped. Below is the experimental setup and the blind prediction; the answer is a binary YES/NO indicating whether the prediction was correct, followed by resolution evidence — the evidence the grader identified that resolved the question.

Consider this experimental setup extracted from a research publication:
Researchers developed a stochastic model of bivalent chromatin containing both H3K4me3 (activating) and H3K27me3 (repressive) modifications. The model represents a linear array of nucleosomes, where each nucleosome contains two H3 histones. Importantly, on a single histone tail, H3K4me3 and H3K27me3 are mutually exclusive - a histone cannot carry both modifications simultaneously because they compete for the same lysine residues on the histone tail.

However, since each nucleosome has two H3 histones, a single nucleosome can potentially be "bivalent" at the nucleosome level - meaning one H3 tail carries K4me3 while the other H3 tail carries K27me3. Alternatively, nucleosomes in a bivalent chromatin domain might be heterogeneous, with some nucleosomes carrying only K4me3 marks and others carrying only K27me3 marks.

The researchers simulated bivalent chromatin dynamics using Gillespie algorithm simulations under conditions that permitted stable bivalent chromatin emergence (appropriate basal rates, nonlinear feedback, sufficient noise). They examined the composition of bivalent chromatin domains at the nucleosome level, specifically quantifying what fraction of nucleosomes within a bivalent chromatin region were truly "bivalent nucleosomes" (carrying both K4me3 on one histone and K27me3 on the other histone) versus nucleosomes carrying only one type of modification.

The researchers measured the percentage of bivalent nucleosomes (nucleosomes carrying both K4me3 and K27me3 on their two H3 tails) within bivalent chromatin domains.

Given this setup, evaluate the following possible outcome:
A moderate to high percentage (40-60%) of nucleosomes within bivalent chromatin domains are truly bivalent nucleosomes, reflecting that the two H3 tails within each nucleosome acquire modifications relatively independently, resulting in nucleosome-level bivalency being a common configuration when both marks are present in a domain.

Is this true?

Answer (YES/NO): NO